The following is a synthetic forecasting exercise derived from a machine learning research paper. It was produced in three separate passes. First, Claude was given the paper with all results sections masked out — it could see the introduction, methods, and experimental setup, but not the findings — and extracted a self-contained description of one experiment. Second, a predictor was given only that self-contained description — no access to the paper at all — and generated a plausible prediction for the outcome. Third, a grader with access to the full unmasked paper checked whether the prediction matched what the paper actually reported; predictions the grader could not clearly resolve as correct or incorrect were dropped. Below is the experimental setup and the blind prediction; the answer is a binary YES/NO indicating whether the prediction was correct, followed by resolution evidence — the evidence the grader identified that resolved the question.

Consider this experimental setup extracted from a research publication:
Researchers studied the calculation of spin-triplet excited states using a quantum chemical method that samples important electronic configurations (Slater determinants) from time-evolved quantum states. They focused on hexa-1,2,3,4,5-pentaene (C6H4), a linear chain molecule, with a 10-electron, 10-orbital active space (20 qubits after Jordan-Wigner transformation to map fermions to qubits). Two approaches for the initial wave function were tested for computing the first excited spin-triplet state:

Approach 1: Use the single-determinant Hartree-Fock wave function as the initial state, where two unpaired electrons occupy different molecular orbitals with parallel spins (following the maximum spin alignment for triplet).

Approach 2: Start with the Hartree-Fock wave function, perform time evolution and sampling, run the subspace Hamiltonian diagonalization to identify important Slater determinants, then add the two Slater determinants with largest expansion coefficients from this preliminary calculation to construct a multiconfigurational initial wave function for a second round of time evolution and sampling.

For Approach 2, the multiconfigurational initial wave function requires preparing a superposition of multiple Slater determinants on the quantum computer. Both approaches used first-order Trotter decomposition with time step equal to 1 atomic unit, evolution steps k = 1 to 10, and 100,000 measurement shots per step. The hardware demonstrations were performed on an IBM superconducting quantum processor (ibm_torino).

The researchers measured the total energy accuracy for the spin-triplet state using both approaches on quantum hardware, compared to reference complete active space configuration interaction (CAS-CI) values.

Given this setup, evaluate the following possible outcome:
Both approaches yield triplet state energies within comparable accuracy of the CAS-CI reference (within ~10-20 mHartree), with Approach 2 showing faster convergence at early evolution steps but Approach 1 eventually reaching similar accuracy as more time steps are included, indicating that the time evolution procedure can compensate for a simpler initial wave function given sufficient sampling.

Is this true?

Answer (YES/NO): YES